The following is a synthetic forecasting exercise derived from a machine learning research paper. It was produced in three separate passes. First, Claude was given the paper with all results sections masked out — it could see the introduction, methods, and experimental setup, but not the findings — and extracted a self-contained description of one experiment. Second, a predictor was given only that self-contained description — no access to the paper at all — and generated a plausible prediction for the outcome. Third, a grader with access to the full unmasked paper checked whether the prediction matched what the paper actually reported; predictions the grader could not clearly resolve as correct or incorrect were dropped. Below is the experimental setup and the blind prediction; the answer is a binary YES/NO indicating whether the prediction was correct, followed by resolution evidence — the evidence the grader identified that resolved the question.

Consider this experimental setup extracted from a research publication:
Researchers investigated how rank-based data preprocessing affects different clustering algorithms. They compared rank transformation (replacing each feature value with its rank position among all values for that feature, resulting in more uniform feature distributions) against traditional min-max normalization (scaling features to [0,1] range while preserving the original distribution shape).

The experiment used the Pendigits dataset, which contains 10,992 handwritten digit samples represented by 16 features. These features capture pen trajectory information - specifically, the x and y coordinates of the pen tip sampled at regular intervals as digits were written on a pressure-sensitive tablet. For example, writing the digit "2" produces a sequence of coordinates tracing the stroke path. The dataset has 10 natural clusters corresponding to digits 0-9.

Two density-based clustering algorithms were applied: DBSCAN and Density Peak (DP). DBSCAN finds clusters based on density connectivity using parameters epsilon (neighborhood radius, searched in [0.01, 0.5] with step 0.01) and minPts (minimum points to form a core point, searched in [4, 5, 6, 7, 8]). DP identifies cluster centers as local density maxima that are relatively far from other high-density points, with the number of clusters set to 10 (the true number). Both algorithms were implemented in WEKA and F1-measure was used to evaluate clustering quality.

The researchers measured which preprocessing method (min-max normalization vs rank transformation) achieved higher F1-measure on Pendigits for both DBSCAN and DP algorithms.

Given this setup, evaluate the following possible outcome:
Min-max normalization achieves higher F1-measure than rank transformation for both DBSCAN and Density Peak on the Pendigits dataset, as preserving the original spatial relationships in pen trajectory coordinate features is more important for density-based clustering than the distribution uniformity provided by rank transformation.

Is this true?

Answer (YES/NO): YES